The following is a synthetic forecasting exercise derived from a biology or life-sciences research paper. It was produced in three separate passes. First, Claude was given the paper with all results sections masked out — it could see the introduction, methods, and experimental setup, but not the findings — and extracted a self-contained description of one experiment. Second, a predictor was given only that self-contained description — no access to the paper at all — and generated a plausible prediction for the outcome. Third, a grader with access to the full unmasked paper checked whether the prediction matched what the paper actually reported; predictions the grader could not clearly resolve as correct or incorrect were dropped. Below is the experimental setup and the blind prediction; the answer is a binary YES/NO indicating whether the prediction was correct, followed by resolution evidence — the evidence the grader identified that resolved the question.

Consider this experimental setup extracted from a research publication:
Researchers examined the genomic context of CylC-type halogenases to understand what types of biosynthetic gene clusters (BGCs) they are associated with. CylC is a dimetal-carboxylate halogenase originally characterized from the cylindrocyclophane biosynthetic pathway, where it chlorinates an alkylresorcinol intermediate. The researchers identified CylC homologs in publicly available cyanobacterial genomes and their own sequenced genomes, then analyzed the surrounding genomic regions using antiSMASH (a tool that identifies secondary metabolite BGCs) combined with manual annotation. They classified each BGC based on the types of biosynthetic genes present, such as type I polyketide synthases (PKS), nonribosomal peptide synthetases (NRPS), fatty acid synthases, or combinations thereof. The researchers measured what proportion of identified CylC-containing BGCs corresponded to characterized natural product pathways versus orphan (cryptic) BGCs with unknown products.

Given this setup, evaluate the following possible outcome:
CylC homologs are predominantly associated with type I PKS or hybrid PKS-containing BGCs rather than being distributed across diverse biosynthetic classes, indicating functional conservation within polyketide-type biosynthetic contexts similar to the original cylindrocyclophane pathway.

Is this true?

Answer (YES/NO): NO